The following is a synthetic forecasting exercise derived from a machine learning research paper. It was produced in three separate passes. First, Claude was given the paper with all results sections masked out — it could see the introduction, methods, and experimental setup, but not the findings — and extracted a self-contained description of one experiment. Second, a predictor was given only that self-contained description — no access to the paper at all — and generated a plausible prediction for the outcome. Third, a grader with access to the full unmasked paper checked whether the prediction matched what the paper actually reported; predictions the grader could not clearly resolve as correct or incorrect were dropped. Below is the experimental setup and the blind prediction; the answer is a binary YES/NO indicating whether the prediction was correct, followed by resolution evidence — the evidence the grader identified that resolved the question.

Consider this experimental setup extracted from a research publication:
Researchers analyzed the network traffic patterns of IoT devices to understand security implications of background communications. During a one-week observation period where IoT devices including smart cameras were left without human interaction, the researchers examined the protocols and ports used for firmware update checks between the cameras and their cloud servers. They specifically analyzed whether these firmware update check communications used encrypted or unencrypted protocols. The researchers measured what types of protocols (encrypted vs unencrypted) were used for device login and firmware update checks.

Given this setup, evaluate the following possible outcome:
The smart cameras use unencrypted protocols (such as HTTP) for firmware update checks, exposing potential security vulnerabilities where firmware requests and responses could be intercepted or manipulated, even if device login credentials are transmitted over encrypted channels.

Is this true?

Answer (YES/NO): NO